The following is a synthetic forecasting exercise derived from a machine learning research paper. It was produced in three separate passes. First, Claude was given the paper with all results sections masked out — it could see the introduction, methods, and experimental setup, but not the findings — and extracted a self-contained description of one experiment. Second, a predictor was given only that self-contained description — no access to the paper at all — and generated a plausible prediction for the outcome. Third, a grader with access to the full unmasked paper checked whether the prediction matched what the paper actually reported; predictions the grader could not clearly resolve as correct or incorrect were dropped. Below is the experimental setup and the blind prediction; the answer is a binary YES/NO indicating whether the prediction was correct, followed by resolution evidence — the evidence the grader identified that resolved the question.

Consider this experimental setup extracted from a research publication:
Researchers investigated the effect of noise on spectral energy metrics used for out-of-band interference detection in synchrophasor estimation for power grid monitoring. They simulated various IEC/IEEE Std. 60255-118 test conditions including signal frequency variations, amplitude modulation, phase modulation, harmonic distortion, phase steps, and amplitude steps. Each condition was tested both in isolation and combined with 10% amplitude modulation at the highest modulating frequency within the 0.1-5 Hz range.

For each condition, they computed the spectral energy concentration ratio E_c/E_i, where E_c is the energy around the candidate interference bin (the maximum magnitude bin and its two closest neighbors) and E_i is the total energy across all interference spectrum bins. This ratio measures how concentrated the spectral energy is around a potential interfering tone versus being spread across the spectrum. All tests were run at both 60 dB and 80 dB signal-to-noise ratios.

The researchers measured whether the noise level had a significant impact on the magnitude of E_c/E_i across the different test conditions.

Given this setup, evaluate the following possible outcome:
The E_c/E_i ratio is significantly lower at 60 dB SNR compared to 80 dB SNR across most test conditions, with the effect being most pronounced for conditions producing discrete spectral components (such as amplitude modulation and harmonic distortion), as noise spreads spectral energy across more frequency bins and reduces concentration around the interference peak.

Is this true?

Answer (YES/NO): NO